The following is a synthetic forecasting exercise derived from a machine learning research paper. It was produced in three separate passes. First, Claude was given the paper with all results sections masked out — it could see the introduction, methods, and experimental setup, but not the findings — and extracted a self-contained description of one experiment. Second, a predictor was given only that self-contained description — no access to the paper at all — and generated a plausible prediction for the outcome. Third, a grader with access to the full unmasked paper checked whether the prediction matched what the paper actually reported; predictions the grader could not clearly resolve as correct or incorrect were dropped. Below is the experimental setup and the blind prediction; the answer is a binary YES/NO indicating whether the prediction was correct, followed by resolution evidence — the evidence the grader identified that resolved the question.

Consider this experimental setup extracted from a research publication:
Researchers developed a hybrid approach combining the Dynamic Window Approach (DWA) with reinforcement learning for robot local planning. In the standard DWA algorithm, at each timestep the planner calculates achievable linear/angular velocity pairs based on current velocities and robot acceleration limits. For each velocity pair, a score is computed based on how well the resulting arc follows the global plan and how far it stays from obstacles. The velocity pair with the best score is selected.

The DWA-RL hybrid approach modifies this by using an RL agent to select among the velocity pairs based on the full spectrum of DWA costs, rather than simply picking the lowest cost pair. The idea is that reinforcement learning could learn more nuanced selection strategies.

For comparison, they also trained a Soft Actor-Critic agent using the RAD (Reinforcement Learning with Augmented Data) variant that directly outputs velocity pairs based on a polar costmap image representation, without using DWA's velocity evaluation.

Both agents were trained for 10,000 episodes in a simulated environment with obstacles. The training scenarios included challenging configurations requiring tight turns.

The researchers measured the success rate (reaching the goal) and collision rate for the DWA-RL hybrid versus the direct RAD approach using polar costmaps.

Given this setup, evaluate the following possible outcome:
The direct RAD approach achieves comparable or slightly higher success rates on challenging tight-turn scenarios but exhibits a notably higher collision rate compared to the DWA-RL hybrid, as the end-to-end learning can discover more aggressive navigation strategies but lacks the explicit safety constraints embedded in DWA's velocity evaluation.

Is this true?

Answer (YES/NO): NO